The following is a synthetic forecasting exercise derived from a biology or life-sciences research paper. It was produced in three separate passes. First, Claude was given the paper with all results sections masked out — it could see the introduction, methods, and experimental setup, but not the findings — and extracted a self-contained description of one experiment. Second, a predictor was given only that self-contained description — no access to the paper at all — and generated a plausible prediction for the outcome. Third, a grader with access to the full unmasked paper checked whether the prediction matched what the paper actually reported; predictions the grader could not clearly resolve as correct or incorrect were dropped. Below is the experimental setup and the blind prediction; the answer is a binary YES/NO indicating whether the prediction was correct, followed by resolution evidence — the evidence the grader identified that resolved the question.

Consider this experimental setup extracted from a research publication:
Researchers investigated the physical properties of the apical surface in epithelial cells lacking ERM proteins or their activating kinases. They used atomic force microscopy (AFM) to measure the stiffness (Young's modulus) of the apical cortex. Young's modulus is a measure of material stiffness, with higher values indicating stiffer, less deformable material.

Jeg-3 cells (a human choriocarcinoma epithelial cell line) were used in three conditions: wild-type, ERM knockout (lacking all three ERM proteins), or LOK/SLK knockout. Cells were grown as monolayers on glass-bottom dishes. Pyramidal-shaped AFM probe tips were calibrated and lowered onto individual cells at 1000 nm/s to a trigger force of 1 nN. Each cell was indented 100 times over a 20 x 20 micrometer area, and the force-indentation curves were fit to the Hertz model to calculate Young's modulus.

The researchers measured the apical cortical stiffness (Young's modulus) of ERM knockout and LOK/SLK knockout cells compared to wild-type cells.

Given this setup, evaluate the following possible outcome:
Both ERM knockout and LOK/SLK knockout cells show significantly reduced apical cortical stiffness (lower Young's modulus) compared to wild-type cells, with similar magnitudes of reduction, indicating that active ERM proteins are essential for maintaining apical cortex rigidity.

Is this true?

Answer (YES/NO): NO